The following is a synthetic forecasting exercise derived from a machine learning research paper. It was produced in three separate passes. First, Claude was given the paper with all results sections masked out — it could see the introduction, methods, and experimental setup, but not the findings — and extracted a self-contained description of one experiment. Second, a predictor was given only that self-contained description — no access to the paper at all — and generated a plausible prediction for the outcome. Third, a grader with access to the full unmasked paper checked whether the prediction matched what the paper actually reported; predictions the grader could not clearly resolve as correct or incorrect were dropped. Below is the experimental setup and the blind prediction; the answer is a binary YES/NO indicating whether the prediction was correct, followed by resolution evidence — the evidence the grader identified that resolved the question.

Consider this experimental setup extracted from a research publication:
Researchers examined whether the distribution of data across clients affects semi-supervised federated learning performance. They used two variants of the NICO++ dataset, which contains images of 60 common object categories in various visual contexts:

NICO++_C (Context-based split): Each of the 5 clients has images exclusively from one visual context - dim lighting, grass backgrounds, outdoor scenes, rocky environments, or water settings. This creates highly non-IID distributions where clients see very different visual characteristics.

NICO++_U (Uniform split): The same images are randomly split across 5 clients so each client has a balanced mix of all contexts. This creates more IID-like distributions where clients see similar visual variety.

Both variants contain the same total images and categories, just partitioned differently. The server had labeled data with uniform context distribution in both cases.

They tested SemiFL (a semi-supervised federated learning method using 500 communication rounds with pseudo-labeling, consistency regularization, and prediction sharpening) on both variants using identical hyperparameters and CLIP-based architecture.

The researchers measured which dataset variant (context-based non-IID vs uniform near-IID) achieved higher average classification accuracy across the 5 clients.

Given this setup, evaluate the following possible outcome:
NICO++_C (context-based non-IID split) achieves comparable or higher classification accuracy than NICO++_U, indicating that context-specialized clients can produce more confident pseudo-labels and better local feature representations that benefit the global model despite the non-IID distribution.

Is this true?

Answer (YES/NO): YES